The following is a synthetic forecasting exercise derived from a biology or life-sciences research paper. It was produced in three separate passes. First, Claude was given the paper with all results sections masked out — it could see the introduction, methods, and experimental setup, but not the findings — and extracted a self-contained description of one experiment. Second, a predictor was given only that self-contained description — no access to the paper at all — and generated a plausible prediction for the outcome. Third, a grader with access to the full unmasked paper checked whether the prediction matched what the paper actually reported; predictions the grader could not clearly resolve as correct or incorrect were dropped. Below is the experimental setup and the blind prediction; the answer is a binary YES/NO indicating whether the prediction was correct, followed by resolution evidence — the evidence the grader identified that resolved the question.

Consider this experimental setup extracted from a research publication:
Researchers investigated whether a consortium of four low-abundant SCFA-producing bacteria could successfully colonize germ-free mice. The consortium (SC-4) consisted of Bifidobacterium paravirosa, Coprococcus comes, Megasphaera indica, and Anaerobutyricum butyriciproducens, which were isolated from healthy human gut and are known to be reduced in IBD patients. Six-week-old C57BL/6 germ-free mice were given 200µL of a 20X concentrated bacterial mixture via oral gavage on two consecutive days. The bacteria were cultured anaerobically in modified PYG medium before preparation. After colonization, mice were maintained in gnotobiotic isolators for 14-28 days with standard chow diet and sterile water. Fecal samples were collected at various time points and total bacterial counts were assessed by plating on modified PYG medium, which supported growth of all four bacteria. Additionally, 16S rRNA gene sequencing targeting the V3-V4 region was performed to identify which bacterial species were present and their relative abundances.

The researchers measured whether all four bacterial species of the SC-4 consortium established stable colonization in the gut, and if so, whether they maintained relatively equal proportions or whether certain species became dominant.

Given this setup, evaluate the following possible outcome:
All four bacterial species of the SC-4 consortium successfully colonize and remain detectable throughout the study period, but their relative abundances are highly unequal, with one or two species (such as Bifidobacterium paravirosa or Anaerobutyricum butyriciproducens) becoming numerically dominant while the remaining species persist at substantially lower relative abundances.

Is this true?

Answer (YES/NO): NO